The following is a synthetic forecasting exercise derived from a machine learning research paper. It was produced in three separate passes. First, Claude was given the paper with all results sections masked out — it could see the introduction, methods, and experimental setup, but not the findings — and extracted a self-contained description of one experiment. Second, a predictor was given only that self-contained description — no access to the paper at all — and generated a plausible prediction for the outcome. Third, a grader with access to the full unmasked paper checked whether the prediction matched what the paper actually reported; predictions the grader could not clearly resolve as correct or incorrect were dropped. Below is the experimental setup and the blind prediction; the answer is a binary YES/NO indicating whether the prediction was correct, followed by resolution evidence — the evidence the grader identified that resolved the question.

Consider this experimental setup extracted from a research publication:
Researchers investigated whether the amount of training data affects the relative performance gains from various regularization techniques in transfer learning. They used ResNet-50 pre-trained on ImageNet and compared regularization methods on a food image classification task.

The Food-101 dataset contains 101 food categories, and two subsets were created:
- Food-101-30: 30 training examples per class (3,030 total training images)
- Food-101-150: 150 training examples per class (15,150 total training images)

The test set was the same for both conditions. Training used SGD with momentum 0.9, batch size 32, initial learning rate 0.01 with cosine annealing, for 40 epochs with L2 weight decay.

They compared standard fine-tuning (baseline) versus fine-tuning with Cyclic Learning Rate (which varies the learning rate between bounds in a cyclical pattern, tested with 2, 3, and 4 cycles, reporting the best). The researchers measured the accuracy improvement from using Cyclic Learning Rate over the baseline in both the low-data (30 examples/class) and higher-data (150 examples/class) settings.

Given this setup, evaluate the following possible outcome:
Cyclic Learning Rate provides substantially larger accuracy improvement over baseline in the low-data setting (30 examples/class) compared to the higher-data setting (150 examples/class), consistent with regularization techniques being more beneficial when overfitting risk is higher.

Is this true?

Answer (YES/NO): YES